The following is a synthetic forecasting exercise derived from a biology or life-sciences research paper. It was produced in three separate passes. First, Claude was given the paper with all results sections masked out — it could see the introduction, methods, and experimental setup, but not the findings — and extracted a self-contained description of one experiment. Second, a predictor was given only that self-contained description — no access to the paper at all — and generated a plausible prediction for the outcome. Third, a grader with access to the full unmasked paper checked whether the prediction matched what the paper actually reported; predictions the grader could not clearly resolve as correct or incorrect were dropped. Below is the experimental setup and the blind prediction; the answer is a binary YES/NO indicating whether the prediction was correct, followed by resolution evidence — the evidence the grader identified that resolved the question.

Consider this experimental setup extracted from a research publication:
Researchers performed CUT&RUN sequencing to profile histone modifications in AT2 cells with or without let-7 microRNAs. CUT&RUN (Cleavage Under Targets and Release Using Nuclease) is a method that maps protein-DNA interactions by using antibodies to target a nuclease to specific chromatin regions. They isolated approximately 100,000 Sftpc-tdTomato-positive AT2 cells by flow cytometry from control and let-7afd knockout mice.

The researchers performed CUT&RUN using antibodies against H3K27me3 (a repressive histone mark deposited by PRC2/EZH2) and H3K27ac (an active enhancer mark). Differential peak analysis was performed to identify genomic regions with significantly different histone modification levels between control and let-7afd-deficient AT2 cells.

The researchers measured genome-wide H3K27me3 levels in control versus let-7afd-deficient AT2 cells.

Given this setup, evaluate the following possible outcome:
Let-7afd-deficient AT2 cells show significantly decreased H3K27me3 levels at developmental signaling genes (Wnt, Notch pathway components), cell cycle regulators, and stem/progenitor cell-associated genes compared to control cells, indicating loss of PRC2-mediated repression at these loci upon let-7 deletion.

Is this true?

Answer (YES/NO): NO